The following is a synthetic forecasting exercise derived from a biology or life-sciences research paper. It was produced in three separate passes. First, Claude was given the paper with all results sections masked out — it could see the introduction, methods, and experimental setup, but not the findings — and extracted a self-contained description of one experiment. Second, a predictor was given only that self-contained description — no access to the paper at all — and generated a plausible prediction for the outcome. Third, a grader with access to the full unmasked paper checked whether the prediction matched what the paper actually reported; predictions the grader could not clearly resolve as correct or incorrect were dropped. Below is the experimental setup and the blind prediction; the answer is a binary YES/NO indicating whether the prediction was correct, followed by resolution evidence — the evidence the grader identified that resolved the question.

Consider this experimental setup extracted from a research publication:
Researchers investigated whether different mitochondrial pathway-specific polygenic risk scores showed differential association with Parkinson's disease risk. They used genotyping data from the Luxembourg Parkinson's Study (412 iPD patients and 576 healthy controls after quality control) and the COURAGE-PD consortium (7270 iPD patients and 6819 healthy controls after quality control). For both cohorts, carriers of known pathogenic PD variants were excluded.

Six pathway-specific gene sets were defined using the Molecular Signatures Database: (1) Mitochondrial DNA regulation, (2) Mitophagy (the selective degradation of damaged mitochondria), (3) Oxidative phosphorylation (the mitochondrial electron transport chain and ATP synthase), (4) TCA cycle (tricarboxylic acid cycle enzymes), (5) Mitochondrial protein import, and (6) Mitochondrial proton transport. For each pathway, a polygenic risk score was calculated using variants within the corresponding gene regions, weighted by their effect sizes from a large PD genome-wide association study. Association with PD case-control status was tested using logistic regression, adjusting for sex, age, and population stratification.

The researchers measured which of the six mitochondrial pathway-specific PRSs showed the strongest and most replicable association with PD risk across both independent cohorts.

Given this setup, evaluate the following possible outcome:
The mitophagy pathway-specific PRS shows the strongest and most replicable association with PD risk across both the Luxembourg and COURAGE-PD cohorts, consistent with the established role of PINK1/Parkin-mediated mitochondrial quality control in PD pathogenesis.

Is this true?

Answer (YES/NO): NO